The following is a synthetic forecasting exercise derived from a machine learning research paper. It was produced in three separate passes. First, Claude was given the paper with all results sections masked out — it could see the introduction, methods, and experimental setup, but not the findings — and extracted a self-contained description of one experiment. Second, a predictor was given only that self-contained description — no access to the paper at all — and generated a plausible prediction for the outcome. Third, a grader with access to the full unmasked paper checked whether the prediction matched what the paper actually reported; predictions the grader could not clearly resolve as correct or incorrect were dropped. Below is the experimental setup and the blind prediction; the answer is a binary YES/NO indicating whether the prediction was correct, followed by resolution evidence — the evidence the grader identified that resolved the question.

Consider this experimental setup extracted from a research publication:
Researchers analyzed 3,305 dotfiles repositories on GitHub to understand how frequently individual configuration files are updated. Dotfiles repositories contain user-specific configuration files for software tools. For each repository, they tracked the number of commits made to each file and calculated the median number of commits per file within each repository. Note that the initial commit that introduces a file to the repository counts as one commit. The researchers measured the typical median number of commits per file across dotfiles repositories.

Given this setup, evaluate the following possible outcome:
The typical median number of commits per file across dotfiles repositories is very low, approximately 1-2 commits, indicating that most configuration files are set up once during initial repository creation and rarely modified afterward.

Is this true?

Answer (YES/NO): YES